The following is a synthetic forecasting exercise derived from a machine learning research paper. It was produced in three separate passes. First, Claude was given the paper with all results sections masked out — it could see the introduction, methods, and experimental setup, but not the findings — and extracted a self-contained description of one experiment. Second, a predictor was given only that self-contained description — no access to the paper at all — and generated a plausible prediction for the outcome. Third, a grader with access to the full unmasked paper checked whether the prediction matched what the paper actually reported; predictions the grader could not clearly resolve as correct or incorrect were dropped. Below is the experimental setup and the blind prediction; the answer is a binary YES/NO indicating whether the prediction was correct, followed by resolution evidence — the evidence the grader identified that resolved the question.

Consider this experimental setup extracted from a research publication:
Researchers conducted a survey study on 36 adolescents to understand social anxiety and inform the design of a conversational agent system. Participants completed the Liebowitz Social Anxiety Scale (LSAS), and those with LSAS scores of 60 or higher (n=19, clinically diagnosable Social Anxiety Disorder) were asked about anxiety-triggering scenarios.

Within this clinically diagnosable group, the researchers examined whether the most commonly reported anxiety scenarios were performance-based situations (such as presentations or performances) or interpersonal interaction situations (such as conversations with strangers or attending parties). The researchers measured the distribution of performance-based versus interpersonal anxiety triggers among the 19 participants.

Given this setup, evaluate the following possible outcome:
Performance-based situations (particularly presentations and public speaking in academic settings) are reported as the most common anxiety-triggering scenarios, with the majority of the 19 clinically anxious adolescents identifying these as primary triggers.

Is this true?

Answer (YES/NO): NO